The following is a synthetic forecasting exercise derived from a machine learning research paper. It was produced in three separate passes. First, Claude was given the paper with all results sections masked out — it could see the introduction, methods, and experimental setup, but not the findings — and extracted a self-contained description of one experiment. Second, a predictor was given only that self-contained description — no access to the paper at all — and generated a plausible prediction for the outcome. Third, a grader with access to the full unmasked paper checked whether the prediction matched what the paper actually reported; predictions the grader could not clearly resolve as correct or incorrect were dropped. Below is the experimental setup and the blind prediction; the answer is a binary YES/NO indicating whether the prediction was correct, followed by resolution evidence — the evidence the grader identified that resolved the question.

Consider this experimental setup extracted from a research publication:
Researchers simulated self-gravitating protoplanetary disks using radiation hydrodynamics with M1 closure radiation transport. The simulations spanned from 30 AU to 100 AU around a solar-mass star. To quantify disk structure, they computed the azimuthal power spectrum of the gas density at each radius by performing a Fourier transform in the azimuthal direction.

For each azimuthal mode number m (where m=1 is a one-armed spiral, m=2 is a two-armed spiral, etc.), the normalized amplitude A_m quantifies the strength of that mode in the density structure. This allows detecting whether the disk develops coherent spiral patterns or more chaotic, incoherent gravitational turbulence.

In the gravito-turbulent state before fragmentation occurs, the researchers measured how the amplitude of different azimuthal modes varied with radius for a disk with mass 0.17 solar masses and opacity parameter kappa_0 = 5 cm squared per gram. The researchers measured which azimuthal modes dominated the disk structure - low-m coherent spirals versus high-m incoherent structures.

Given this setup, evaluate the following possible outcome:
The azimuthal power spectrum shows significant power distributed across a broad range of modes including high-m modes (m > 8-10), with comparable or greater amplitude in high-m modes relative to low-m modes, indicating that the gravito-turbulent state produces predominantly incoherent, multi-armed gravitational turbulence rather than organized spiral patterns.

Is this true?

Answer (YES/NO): NO